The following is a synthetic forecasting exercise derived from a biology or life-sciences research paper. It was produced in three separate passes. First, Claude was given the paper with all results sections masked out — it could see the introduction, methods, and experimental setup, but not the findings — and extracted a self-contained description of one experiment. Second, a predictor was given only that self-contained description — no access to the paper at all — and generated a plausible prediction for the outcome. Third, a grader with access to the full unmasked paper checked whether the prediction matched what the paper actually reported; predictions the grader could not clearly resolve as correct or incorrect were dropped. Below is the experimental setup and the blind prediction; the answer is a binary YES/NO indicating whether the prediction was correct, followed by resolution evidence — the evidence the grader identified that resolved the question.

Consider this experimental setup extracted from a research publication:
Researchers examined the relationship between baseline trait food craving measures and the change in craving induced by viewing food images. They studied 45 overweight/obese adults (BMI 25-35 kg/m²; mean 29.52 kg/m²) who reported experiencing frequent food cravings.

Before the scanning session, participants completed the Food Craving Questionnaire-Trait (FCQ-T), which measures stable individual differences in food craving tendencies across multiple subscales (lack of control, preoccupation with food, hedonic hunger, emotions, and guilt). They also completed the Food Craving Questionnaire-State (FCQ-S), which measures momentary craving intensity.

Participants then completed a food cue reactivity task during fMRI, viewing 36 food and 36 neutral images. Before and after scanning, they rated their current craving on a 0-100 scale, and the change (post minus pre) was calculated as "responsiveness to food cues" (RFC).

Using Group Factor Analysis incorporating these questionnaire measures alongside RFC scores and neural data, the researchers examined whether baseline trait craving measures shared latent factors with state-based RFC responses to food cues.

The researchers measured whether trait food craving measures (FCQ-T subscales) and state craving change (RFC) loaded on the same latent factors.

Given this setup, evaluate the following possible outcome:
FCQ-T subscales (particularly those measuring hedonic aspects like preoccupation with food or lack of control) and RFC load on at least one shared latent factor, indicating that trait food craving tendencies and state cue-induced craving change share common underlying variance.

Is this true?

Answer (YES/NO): NO